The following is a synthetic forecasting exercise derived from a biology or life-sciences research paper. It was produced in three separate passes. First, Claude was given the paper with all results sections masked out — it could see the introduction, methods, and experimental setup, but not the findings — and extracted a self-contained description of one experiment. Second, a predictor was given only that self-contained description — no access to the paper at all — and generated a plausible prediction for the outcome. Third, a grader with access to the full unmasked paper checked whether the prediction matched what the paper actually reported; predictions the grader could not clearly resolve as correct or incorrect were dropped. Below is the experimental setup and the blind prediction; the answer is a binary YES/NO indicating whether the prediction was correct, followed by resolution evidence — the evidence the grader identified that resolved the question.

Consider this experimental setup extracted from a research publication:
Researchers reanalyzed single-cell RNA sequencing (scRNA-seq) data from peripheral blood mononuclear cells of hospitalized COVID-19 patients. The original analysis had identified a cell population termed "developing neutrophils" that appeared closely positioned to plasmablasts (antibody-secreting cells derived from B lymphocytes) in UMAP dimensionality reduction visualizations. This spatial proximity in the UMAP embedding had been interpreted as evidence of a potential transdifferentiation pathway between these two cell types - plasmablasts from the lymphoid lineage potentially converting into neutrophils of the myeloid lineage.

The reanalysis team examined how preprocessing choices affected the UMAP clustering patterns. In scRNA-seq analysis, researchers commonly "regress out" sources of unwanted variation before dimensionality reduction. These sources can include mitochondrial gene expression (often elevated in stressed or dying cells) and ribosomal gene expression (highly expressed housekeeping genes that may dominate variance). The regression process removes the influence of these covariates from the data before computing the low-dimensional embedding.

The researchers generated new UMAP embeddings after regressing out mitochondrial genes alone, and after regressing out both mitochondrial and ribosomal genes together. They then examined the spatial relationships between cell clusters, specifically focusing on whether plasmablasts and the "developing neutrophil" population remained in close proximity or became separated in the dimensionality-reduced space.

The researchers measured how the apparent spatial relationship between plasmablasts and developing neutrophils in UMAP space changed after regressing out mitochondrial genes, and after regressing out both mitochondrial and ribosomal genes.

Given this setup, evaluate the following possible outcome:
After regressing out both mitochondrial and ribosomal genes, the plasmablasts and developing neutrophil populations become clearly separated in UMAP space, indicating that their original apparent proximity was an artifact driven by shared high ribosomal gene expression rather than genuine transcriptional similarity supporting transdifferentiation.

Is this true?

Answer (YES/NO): NO